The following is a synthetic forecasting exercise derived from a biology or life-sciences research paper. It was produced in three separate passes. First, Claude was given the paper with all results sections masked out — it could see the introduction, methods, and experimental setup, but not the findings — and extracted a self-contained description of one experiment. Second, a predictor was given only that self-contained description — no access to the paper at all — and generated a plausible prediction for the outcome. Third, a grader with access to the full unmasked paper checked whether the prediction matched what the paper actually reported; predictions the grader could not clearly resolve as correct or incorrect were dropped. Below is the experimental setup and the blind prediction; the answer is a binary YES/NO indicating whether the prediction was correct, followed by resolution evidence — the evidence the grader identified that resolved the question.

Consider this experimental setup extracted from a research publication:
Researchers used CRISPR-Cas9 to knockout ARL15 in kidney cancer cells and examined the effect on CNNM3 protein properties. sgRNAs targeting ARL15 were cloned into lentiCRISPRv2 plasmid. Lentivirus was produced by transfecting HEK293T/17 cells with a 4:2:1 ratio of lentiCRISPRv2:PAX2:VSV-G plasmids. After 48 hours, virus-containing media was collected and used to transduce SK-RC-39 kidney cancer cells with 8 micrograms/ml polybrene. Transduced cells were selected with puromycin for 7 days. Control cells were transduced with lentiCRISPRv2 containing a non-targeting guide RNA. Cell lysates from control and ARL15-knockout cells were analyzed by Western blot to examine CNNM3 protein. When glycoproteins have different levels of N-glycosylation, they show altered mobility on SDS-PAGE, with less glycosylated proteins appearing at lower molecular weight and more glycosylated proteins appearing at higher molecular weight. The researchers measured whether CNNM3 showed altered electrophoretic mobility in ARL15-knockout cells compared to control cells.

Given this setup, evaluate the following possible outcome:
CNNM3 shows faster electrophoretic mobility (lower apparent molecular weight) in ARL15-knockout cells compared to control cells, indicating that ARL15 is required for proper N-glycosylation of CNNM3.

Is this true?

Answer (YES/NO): YES